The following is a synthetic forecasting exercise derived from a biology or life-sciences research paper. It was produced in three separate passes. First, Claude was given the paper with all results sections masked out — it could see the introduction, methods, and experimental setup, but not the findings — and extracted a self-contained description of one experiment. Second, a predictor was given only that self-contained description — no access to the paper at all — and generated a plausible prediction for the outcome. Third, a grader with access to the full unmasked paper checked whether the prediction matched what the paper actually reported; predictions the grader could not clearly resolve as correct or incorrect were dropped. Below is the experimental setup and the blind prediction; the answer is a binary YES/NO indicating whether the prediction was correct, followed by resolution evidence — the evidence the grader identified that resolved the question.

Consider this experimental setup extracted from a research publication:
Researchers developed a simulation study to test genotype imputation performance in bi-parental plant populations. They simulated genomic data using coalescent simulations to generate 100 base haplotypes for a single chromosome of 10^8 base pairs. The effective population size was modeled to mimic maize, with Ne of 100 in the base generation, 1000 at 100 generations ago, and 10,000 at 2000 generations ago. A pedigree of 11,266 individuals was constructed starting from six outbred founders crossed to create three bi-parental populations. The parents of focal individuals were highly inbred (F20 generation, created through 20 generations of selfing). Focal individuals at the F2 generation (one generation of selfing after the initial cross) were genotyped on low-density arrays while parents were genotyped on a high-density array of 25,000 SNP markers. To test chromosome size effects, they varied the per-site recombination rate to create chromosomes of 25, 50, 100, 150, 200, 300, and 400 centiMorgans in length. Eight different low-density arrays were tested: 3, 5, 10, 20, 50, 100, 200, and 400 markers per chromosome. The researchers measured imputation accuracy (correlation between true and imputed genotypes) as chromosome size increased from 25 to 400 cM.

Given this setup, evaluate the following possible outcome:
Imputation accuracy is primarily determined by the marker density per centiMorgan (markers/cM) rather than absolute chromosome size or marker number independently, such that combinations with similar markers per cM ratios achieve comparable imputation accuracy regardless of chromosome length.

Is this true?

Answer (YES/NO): NO